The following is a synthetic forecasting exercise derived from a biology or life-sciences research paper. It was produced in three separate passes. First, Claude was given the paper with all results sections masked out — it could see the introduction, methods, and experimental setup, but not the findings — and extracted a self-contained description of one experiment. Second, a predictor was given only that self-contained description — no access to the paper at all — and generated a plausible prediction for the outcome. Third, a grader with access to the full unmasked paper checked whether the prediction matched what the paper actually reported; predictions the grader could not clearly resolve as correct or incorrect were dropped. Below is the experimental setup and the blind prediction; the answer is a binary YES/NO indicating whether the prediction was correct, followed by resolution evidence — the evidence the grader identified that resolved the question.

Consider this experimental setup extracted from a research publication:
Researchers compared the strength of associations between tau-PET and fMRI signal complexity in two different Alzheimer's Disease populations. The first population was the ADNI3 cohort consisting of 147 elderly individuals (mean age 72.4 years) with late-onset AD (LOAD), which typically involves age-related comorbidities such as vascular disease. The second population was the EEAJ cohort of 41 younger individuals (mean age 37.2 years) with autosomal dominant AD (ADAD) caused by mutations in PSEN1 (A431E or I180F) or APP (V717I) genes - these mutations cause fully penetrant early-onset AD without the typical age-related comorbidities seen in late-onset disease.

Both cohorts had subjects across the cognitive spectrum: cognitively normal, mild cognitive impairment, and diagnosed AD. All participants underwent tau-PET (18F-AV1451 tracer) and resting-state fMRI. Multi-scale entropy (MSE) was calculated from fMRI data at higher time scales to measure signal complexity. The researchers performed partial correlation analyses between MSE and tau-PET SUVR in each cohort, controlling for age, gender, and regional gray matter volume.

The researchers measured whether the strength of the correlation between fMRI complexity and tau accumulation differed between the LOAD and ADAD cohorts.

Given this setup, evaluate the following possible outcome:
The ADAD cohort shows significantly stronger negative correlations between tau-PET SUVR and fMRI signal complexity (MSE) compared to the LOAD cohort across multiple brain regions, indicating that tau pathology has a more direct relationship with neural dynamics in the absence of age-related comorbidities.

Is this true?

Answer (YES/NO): YES